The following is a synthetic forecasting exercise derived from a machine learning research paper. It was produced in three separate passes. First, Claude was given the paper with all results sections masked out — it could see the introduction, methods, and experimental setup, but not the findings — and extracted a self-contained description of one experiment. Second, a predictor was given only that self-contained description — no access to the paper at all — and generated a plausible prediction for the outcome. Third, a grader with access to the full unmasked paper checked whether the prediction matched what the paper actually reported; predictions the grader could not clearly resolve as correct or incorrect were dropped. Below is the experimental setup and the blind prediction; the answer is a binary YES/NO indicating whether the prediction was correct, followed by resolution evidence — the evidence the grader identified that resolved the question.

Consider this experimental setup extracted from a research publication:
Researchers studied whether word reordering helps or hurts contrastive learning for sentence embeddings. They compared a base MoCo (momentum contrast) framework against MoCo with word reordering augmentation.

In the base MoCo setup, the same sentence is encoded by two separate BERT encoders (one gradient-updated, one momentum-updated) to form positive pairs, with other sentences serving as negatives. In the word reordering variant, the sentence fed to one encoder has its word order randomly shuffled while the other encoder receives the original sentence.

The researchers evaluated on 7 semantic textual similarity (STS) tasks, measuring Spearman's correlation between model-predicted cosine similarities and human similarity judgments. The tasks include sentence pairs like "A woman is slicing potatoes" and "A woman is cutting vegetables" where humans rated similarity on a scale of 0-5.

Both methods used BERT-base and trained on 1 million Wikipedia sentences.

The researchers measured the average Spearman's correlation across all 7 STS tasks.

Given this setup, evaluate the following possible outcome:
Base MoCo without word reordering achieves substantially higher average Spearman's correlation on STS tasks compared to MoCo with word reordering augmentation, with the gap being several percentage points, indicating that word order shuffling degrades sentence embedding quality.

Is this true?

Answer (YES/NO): NO